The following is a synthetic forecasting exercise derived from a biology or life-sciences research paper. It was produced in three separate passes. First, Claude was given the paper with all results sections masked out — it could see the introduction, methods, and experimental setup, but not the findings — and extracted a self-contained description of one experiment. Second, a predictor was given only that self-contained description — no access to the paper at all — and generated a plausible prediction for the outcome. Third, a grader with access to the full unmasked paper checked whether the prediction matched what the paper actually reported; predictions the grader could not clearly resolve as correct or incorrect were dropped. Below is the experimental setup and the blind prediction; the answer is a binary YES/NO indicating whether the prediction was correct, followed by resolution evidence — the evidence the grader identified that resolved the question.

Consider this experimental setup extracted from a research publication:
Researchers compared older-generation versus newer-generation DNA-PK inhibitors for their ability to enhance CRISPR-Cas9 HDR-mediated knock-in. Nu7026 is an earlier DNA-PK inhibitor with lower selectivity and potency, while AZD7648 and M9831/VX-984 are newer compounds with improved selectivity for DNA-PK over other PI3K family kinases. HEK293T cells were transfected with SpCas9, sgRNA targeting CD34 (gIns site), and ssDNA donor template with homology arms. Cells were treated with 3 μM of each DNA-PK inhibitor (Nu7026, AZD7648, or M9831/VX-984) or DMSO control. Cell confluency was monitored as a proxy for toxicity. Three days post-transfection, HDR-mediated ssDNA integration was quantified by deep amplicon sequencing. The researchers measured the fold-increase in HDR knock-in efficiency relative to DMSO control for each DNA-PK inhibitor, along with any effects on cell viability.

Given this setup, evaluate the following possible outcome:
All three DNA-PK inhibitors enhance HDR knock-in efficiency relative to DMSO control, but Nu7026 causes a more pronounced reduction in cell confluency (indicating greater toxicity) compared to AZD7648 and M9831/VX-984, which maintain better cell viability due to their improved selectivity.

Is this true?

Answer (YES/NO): NO